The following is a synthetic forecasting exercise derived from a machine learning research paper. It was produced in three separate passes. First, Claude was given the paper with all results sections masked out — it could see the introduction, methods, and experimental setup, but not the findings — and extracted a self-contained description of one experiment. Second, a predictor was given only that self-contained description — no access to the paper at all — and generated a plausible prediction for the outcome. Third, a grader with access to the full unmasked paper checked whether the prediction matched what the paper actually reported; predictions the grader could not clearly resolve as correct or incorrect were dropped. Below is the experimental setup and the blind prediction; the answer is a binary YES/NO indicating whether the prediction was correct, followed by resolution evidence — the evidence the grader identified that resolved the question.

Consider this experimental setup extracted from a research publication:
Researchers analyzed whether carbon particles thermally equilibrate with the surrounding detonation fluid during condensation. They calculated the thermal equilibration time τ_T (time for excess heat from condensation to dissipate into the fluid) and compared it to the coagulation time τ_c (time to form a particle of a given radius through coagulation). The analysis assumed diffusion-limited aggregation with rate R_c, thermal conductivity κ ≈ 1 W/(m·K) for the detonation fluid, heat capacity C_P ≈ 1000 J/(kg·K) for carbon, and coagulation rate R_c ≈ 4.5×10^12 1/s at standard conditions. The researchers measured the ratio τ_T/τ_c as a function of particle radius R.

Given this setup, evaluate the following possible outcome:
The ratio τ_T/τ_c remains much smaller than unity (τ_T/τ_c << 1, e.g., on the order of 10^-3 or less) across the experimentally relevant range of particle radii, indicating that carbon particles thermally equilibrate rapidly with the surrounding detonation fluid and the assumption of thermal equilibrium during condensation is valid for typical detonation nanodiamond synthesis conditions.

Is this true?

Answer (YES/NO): YES